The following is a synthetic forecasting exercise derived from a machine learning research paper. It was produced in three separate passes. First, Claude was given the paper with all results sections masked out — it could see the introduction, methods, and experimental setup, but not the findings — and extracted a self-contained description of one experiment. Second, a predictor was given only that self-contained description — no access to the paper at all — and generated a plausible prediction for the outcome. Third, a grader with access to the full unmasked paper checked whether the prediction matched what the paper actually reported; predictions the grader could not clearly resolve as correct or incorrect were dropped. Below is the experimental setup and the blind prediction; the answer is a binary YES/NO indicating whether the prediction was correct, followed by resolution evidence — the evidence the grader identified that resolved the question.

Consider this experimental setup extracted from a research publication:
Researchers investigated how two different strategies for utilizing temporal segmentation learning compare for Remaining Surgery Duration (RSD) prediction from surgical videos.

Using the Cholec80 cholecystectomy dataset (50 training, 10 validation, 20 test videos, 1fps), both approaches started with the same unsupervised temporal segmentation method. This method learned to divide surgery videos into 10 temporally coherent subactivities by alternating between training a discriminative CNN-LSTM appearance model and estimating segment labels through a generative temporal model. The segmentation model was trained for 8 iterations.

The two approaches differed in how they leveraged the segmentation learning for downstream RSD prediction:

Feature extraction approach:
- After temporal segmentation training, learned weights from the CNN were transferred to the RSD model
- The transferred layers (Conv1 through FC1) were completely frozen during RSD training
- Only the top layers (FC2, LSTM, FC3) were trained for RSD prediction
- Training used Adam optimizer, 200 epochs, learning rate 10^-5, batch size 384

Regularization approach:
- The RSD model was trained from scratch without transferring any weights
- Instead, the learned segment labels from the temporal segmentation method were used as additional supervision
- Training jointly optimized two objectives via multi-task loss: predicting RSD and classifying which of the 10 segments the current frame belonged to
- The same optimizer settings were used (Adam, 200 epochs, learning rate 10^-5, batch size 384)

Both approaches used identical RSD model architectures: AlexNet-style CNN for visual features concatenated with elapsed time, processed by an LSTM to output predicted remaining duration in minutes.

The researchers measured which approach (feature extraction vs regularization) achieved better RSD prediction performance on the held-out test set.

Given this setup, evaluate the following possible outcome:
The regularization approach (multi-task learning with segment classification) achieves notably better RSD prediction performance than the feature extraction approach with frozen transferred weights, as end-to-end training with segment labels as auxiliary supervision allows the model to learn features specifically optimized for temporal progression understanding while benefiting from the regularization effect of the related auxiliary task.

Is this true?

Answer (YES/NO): NO